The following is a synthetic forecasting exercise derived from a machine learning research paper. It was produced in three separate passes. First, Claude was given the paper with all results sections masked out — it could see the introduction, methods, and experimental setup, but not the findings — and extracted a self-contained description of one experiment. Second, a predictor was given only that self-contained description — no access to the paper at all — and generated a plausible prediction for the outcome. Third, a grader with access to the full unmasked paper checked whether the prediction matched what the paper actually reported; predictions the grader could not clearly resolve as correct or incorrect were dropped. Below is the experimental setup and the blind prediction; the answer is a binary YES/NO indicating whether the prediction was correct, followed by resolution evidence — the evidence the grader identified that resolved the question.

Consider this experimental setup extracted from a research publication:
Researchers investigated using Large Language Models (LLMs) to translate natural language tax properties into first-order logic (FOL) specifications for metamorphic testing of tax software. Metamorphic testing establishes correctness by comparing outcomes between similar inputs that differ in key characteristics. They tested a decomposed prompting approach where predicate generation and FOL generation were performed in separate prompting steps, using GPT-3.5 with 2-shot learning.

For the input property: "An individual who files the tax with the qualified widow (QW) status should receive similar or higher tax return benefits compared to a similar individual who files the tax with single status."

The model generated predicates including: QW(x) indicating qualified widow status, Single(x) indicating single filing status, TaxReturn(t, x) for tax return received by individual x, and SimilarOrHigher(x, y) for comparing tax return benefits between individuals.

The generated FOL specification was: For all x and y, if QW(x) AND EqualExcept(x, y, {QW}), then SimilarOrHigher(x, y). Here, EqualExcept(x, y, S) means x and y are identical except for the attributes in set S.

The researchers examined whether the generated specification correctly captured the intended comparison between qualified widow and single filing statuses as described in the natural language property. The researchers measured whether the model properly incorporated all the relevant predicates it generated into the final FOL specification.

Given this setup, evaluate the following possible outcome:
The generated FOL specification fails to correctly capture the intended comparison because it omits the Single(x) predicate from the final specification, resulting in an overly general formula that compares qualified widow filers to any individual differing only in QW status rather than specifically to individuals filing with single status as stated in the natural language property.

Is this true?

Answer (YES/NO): YES